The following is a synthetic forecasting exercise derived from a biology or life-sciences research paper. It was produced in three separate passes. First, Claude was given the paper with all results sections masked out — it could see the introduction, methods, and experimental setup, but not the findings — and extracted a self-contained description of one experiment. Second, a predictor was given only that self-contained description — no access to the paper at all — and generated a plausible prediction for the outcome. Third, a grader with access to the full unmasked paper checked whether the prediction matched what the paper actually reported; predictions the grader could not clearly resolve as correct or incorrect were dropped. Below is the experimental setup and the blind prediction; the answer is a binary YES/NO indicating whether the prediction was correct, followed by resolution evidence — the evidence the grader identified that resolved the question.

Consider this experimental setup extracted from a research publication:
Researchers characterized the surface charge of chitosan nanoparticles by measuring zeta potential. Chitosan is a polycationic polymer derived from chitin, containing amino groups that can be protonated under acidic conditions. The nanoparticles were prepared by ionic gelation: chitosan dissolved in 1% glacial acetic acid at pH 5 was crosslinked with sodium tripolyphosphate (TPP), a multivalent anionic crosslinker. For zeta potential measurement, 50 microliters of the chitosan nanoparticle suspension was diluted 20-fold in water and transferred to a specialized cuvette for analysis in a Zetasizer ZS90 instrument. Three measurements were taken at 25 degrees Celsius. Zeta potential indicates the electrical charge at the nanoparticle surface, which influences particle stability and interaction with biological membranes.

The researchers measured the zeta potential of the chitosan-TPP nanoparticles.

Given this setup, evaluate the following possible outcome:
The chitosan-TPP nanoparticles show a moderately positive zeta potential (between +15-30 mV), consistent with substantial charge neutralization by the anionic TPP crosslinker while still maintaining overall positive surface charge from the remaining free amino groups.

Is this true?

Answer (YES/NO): YES